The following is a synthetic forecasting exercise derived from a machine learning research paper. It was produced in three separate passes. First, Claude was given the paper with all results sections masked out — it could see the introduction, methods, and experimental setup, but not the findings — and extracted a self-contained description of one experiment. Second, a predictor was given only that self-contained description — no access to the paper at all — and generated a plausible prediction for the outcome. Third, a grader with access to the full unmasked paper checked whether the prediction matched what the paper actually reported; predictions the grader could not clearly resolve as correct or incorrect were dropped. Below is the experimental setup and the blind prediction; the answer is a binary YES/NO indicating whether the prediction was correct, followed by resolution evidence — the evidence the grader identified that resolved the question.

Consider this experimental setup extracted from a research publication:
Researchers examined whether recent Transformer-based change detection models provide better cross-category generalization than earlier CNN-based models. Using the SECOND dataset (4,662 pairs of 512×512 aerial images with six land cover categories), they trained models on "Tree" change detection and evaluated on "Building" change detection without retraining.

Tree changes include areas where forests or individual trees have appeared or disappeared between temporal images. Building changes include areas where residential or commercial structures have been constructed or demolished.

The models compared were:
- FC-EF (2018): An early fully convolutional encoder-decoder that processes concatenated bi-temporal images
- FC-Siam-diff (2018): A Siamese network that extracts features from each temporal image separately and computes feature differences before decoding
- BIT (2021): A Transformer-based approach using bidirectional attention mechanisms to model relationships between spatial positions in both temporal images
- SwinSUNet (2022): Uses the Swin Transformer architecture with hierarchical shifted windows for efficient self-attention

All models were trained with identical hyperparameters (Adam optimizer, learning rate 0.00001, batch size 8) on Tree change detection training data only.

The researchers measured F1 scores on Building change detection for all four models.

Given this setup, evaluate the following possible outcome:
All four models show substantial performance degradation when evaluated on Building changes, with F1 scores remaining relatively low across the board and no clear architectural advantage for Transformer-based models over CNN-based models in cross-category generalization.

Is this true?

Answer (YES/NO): YES